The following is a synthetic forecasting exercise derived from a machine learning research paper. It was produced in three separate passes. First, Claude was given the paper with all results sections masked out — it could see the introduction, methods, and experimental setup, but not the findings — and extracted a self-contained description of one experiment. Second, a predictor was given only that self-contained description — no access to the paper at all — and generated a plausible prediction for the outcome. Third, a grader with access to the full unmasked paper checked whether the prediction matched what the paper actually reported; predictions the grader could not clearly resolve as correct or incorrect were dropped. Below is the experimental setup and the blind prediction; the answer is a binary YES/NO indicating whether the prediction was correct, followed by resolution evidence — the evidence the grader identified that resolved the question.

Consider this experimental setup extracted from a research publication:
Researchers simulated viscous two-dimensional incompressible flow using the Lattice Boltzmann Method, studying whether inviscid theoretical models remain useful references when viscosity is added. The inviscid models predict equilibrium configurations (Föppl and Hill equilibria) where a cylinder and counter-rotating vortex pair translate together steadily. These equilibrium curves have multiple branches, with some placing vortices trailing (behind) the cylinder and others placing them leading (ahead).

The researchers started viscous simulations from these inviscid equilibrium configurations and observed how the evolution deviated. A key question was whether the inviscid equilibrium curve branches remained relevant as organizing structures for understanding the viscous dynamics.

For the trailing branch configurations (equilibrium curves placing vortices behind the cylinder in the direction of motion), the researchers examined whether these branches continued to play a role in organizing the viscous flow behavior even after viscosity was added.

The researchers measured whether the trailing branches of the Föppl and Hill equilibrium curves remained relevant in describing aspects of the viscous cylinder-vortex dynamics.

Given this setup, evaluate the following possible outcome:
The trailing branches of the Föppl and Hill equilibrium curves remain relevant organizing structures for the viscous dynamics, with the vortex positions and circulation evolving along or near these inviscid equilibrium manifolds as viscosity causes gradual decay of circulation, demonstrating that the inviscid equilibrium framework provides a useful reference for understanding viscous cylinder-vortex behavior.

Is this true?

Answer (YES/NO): YES